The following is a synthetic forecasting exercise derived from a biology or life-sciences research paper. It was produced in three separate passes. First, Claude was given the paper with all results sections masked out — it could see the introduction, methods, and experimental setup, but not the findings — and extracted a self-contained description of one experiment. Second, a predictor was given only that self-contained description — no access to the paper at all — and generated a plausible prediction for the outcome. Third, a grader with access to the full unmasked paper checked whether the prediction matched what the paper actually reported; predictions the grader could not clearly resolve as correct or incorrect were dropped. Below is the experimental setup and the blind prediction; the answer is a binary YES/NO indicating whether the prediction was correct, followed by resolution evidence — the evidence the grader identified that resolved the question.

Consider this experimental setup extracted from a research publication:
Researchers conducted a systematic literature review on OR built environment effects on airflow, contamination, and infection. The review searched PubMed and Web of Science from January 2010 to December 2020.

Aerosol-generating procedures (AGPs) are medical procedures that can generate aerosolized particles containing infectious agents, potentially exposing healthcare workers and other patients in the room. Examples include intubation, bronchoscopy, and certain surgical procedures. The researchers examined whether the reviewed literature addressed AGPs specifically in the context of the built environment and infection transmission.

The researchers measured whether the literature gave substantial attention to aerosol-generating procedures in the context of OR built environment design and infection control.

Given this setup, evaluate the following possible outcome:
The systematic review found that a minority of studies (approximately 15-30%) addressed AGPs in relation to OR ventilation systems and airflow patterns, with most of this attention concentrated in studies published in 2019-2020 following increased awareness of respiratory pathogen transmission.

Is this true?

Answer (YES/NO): NO